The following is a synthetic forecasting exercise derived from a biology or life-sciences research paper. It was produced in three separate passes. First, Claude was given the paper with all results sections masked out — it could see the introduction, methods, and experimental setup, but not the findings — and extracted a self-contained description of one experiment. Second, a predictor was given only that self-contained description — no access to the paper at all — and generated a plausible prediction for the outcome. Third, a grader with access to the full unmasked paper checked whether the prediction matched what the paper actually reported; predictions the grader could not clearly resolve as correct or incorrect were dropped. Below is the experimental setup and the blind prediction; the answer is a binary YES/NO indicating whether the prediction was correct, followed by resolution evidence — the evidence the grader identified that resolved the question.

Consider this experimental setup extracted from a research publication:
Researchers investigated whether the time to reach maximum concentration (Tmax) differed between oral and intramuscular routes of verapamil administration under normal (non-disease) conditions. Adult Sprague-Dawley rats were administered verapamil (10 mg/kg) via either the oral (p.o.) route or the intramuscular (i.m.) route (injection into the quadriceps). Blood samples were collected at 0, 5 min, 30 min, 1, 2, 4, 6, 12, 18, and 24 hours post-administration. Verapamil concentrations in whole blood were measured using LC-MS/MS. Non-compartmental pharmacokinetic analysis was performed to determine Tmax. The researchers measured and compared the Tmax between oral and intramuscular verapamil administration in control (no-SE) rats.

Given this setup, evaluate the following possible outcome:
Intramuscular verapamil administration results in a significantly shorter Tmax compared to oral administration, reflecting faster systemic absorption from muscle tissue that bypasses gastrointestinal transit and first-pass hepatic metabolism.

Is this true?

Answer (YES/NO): NO